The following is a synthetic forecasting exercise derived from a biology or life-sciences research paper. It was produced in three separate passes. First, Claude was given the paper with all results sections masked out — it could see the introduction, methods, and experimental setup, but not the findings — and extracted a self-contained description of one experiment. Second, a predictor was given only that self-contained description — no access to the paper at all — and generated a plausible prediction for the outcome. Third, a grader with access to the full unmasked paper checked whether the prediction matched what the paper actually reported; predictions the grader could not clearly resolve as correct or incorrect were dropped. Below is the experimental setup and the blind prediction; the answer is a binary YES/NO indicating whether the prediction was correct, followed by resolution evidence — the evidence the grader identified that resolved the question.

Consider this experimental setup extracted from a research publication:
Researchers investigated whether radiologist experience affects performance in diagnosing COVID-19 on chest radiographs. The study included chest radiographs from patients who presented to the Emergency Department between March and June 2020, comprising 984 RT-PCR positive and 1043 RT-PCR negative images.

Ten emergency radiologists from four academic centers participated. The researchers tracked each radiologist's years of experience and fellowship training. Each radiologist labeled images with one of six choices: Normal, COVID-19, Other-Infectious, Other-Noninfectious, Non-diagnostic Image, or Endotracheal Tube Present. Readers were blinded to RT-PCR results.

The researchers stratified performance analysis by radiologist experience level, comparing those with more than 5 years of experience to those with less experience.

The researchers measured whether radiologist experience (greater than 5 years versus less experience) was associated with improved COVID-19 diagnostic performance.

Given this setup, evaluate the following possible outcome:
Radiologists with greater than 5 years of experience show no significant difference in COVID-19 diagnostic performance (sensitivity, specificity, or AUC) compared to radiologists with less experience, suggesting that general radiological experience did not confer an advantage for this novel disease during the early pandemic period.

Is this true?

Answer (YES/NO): NO